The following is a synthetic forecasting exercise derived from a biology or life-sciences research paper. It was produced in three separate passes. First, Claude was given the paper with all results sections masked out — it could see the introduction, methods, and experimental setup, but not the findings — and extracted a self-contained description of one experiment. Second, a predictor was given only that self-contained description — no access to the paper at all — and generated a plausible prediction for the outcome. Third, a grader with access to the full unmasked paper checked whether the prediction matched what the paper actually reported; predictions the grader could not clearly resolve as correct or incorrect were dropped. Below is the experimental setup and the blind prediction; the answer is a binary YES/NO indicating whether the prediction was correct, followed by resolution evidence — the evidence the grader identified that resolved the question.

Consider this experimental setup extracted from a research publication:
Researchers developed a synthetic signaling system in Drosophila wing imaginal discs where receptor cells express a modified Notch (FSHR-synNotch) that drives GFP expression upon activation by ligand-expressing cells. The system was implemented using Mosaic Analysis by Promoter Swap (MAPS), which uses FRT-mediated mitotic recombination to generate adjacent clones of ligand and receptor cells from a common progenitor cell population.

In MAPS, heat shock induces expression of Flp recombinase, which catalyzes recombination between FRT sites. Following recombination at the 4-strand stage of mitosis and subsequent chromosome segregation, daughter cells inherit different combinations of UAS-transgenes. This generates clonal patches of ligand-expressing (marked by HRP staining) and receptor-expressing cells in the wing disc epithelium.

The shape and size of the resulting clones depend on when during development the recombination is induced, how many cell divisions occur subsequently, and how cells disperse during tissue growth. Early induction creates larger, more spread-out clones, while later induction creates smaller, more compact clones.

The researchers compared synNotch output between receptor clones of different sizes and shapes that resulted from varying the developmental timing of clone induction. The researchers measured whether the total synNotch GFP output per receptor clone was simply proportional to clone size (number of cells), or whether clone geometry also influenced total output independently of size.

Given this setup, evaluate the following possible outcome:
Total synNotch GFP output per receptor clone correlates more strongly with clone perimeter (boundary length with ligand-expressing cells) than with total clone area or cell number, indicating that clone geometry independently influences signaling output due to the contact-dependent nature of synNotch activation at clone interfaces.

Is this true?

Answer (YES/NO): YES